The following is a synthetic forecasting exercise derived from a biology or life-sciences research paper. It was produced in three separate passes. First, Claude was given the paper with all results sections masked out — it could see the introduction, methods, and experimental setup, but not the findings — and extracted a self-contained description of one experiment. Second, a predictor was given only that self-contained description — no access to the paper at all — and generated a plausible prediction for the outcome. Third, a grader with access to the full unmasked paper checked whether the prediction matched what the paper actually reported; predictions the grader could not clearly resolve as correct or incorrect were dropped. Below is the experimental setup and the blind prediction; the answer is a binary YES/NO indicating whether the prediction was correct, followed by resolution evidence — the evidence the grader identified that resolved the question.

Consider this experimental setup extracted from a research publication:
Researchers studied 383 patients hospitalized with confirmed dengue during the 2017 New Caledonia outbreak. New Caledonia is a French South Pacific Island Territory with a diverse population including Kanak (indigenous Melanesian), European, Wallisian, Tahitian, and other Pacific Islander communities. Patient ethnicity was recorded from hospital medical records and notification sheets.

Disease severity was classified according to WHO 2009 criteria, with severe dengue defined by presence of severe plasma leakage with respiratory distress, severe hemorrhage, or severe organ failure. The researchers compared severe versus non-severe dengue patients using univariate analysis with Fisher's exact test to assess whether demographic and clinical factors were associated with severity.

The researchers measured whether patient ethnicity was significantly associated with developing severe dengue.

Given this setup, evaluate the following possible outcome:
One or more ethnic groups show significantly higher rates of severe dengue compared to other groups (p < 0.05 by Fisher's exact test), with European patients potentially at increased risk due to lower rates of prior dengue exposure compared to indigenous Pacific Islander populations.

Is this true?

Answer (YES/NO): NO